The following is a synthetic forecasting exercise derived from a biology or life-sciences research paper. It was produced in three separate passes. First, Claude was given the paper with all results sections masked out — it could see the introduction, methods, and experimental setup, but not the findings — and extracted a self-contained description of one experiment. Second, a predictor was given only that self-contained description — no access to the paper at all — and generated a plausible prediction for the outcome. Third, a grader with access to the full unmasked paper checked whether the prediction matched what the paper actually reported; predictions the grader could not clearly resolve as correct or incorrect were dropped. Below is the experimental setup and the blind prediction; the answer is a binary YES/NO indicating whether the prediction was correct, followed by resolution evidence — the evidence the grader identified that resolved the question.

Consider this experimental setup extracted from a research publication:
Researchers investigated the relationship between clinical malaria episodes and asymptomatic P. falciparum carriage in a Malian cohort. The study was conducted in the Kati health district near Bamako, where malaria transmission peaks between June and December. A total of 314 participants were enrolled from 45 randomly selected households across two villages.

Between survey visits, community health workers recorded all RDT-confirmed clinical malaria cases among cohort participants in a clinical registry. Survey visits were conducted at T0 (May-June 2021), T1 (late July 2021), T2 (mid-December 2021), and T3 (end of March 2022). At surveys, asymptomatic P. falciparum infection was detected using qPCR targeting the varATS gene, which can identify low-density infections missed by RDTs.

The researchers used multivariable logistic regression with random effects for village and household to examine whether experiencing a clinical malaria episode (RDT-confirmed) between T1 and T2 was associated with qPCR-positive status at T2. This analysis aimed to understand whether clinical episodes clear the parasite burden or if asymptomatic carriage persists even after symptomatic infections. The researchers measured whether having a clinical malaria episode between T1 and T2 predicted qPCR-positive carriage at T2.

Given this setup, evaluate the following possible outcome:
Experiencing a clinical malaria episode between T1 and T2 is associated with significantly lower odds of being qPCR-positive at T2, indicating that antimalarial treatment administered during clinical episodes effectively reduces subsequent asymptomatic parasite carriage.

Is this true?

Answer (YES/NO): NO